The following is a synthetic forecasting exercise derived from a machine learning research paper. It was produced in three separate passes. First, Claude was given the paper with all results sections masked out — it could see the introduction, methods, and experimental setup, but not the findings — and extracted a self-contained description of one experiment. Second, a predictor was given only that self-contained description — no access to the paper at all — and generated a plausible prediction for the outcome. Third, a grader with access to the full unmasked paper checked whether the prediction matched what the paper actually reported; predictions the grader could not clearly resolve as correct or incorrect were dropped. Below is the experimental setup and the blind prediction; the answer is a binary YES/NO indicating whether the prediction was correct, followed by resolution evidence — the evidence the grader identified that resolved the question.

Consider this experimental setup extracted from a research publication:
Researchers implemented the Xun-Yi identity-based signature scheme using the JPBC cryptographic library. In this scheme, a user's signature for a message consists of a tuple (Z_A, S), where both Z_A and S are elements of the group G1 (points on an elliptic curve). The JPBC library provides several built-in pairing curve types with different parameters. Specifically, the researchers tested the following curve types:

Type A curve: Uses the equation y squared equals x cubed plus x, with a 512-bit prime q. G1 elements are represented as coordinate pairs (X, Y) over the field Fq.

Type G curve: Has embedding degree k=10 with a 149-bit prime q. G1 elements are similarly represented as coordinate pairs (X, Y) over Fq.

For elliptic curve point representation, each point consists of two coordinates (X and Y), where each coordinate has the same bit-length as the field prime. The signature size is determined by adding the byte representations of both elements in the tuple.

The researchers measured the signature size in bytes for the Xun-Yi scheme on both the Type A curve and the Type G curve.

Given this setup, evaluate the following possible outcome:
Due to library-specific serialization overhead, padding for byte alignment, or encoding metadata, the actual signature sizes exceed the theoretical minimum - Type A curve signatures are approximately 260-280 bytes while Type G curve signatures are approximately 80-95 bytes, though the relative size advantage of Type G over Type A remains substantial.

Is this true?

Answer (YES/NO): NO